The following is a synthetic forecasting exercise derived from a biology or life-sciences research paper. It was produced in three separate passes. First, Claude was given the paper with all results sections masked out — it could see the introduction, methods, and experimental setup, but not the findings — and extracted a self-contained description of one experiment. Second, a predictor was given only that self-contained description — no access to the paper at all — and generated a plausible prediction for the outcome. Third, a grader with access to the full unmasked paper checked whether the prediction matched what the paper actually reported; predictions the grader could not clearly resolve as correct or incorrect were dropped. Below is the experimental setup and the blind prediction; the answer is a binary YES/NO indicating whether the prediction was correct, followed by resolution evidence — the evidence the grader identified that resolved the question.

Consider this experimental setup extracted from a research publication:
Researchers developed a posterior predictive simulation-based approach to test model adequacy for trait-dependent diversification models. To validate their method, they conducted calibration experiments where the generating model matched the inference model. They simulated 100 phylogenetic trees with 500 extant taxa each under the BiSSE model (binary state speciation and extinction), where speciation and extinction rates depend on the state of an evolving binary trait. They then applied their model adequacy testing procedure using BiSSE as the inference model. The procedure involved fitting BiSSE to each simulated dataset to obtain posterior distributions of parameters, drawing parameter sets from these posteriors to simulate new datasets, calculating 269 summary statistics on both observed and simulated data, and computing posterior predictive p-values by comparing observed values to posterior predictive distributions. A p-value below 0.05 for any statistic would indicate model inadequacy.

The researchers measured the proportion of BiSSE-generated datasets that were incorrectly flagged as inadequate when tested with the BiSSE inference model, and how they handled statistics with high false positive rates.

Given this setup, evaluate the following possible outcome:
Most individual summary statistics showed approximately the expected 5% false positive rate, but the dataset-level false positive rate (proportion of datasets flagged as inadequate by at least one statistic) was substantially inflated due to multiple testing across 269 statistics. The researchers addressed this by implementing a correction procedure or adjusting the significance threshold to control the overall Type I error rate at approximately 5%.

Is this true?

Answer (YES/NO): NO